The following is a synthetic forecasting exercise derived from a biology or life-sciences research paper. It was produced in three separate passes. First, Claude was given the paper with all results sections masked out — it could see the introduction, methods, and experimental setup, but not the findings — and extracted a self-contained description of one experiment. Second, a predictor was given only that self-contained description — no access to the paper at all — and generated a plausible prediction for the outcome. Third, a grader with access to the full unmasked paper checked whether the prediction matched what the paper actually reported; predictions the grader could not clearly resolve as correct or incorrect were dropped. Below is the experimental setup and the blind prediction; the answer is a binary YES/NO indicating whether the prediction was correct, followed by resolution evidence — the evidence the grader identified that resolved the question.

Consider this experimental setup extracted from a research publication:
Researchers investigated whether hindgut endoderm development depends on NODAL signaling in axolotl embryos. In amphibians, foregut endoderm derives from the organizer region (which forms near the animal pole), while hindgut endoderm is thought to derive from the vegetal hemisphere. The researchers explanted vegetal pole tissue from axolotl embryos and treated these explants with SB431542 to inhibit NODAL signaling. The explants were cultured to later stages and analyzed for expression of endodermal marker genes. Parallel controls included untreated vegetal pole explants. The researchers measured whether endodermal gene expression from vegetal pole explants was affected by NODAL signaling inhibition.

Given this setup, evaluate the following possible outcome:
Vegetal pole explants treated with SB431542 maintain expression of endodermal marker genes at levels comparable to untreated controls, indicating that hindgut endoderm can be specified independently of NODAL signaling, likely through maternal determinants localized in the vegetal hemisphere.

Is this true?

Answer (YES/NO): YES